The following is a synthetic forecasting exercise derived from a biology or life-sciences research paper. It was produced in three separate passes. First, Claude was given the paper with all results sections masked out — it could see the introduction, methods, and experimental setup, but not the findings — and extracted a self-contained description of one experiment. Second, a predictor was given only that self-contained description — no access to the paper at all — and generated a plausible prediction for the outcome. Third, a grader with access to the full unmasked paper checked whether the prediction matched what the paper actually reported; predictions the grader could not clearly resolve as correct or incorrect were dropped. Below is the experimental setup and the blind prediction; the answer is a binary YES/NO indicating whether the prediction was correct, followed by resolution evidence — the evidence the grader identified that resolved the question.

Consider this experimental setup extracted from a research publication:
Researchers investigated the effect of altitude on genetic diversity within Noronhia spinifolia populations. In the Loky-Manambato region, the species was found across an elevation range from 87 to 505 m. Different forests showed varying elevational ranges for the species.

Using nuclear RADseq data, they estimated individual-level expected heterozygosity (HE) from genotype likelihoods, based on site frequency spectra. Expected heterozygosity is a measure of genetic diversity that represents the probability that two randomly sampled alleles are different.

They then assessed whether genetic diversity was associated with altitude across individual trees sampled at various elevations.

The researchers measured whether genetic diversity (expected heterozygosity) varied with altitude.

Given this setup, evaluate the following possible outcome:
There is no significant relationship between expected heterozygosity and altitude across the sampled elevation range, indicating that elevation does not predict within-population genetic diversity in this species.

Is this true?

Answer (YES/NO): YES